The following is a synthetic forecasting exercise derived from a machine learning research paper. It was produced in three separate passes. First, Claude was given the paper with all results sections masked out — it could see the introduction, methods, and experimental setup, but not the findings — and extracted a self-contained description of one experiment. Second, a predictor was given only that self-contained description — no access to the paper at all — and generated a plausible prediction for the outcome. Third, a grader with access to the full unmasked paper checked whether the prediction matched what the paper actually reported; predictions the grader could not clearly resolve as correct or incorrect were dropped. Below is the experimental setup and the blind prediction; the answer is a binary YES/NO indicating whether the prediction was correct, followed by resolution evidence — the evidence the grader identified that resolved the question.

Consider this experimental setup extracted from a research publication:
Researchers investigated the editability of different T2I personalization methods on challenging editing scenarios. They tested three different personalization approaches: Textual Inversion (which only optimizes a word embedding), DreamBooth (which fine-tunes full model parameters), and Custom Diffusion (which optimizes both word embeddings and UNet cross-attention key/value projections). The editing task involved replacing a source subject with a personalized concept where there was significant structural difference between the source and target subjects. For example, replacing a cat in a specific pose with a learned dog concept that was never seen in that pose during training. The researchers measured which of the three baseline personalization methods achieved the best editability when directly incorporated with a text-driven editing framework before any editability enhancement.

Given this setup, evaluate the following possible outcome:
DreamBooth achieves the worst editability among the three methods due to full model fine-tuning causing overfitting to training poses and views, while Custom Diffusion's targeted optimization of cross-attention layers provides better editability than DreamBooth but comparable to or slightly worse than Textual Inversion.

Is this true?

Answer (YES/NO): NO